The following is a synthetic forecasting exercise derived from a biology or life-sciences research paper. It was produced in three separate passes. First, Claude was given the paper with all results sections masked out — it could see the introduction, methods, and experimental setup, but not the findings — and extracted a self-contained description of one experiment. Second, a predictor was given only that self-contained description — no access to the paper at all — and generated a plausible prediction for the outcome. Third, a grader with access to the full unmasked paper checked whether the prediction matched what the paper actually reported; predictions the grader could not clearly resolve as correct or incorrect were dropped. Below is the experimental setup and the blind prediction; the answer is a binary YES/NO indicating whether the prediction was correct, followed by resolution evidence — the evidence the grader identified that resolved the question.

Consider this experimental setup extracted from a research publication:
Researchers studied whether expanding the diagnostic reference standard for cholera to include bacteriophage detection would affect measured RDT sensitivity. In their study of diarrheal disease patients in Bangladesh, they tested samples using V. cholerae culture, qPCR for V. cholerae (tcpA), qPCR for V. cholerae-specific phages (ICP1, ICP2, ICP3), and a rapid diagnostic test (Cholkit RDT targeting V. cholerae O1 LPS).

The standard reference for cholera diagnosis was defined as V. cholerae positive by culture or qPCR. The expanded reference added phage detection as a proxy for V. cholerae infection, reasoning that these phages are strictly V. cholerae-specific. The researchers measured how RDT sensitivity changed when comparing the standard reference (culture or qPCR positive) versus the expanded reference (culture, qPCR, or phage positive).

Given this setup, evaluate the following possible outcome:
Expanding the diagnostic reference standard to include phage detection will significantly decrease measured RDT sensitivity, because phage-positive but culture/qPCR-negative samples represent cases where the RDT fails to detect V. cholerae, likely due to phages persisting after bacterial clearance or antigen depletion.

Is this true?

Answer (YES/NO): NO